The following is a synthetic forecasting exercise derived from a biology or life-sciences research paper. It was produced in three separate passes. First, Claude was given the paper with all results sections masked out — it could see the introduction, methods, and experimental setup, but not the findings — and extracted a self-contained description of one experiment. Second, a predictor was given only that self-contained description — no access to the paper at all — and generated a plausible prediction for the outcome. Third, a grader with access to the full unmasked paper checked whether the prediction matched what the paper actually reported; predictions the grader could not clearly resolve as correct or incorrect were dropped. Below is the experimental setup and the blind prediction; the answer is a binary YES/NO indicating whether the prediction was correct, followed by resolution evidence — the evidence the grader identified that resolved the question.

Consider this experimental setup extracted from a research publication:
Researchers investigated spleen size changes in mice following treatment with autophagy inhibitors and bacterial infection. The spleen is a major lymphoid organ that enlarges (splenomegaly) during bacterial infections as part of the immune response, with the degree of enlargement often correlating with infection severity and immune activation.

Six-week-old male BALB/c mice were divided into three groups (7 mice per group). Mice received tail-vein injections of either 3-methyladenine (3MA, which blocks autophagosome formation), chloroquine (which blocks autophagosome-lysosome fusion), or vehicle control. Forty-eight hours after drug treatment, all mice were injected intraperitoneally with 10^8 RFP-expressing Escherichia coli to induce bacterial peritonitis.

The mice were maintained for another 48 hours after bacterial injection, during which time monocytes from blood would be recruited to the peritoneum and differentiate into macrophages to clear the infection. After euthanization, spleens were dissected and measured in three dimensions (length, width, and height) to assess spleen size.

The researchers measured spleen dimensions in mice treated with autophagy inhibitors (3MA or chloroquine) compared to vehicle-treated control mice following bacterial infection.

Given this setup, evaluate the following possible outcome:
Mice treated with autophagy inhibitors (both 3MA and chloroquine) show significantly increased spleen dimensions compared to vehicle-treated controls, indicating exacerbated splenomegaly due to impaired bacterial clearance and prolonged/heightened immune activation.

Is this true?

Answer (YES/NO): NO